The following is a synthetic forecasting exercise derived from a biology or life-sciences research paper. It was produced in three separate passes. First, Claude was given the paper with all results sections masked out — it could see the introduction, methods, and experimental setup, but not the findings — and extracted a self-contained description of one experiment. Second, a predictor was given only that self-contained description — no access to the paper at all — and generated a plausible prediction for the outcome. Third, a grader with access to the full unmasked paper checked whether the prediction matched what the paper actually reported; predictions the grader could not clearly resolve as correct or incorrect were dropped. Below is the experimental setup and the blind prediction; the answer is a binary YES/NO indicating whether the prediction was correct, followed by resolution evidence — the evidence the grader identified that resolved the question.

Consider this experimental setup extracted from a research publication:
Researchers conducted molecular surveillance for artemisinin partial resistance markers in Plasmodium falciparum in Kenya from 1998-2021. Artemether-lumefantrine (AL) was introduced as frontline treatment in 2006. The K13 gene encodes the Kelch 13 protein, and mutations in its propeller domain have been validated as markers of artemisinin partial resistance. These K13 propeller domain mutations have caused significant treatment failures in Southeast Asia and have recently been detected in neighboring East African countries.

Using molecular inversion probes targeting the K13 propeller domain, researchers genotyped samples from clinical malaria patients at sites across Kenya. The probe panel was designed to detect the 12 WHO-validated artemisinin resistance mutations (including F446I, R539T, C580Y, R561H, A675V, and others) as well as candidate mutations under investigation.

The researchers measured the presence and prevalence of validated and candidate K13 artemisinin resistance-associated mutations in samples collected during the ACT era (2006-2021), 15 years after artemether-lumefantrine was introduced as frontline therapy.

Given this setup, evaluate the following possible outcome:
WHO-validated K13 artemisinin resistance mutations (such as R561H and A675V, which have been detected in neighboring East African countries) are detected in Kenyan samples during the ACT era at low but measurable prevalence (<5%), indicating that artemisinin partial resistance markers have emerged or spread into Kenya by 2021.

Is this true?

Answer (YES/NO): NO